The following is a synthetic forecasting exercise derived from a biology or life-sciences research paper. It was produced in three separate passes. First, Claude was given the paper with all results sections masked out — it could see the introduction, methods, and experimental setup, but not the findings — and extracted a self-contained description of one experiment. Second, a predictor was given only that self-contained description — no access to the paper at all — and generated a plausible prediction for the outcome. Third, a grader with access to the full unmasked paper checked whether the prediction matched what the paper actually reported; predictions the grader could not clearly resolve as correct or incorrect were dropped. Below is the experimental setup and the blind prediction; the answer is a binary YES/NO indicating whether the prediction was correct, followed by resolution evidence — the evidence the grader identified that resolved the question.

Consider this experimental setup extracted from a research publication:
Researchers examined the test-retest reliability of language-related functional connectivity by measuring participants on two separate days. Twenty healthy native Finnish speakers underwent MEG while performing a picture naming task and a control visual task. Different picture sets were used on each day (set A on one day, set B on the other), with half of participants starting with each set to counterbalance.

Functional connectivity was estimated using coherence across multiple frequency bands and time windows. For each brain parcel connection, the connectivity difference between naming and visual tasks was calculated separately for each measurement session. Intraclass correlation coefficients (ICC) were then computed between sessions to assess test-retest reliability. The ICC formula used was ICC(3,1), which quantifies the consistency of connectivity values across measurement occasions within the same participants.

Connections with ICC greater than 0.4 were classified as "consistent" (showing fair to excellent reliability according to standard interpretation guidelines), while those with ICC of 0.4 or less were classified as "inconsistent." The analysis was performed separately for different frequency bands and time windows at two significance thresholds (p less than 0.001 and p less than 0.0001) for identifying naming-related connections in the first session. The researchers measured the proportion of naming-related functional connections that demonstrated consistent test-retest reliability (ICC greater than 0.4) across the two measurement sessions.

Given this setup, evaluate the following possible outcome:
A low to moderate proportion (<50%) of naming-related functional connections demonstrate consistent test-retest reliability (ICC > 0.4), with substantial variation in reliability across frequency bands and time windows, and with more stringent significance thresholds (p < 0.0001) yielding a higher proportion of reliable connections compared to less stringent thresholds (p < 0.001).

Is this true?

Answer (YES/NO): YES